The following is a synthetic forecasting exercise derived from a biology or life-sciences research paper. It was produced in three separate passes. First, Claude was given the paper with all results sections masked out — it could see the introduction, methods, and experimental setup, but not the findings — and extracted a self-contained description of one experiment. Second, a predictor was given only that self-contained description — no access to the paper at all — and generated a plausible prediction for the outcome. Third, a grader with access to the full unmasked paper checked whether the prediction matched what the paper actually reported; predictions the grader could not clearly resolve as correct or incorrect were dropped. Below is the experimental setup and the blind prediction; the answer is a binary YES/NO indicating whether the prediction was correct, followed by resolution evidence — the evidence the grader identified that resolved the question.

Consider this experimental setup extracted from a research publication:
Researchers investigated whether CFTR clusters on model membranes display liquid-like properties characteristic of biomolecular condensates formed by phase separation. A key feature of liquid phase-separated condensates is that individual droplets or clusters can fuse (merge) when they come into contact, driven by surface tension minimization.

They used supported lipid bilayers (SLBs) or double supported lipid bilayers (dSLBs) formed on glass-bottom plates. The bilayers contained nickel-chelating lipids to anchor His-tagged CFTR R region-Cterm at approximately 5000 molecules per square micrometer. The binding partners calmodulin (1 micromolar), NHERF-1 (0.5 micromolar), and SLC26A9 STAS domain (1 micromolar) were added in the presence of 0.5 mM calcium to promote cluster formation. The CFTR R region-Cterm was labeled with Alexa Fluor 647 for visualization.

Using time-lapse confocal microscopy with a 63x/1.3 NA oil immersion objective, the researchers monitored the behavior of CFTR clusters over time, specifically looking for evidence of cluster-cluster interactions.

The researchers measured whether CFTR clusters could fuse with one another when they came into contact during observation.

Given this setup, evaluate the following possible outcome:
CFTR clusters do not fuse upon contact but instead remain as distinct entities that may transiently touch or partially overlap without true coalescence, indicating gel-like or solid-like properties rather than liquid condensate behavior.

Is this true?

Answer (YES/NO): NO